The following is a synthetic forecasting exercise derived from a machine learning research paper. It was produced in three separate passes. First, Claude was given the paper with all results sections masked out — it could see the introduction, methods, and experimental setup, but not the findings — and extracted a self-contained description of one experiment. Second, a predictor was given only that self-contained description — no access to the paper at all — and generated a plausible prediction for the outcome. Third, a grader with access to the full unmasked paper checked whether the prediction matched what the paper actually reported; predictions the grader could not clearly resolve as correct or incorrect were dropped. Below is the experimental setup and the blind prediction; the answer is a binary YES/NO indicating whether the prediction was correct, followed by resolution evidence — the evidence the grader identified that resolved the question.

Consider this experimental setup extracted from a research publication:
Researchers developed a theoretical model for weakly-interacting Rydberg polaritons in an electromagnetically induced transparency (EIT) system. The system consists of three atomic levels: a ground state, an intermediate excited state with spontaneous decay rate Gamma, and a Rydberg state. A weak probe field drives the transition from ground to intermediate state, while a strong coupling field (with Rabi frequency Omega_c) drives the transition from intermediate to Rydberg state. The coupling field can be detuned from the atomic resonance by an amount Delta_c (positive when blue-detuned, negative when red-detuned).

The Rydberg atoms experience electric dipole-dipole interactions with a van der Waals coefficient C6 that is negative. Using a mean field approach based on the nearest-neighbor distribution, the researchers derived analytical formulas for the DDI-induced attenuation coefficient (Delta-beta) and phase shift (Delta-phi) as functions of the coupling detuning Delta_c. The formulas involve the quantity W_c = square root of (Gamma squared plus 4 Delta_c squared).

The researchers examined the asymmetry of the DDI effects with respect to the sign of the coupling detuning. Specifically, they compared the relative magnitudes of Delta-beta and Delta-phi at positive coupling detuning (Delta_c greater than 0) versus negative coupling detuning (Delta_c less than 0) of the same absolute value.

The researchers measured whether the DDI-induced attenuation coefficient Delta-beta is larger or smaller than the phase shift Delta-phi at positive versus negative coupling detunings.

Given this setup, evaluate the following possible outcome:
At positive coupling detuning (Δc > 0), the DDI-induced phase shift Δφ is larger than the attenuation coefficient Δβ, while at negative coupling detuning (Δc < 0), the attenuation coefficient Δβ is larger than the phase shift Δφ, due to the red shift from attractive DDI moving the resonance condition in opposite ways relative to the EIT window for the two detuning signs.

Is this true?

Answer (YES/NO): YES